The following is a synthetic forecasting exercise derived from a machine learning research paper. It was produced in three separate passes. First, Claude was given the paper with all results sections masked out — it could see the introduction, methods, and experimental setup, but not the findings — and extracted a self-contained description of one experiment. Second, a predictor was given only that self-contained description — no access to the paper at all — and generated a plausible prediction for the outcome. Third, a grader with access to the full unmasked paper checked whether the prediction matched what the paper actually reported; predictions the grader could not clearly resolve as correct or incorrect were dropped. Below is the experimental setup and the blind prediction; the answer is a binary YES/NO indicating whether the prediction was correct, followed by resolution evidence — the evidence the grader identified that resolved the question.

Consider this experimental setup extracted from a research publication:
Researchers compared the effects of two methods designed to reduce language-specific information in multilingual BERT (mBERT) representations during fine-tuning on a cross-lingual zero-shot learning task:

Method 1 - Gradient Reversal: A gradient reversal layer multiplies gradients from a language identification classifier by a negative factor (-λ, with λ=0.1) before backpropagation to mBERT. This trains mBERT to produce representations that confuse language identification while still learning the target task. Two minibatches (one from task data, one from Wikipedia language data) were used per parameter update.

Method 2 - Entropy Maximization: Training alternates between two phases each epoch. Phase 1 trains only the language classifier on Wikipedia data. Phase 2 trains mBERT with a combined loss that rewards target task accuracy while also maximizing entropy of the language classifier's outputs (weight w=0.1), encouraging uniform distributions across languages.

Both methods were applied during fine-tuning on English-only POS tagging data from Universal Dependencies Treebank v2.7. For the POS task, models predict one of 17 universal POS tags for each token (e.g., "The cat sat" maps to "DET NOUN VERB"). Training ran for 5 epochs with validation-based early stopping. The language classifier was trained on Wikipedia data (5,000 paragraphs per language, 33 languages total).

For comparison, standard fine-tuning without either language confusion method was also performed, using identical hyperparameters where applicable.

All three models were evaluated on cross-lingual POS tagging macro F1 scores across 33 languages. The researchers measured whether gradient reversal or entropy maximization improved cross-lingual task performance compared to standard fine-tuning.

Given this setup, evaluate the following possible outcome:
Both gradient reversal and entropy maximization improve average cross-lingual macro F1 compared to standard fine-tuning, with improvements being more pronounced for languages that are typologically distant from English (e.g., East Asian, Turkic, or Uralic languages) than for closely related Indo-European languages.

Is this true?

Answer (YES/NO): NO